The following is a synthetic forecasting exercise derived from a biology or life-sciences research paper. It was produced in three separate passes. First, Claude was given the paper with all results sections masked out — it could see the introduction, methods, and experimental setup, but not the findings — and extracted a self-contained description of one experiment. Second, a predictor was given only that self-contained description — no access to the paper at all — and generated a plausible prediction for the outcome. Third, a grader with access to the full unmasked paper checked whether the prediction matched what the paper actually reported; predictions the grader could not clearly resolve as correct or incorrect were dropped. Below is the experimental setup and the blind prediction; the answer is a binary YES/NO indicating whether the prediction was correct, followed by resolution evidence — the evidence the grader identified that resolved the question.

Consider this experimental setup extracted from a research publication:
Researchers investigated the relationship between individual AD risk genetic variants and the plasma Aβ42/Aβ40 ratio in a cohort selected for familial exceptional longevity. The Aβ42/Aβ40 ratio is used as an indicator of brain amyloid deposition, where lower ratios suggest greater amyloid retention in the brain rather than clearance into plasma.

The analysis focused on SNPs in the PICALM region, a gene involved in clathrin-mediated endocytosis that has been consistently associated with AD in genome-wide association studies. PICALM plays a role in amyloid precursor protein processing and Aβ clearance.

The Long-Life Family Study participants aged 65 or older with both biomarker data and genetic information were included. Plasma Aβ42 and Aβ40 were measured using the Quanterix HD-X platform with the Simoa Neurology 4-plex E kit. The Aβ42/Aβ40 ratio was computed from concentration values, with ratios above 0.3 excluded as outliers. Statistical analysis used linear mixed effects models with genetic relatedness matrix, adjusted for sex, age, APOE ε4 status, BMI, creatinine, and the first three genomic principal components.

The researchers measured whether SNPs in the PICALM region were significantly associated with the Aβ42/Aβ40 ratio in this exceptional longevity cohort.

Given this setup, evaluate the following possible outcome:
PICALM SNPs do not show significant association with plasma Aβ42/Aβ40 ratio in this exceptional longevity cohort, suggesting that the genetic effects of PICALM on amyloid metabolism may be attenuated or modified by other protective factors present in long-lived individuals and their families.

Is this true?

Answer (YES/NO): YES